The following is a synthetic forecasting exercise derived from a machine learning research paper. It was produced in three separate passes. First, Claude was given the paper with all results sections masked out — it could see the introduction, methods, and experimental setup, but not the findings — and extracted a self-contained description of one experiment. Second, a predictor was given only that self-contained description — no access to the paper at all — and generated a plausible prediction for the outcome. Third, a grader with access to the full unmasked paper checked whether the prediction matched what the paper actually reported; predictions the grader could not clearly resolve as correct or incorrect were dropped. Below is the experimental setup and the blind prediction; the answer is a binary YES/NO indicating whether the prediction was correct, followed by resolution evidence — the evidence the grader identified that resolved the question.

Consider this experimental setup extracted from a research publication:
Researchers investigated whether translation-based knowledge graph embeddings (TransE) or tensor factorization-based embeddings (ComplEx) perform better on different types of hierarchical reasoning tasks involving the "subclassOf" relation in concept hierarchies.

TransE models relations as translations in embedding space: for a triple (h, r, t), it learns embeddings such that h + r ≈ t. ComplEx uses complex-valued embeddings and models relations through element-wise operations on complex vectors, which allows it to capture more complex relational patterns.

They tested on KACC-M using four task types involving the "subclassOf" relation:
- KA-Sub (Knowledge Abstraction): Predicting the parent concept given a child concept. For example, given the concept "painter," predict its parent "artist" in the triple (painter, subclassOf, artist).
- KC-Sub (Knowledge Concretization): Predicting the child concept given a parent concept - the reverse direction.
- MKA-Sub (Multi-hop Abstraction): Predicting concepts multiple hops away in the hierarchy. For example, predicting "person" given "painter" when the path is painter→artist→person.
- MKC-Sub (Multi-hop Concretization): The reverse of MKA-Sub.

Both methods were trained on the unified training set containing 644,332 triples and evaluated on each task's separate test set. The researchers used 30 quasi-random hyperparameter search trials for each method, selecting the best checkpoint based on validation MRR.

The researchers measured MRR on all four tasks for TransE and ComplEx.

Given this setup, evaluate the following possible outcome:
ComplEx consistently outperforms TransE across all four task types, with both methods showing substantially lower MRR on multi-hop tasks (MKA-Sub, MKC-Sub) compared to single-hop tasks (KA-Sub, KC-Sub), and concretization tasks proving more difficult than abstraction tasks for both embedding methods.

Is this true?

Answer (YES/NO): NO